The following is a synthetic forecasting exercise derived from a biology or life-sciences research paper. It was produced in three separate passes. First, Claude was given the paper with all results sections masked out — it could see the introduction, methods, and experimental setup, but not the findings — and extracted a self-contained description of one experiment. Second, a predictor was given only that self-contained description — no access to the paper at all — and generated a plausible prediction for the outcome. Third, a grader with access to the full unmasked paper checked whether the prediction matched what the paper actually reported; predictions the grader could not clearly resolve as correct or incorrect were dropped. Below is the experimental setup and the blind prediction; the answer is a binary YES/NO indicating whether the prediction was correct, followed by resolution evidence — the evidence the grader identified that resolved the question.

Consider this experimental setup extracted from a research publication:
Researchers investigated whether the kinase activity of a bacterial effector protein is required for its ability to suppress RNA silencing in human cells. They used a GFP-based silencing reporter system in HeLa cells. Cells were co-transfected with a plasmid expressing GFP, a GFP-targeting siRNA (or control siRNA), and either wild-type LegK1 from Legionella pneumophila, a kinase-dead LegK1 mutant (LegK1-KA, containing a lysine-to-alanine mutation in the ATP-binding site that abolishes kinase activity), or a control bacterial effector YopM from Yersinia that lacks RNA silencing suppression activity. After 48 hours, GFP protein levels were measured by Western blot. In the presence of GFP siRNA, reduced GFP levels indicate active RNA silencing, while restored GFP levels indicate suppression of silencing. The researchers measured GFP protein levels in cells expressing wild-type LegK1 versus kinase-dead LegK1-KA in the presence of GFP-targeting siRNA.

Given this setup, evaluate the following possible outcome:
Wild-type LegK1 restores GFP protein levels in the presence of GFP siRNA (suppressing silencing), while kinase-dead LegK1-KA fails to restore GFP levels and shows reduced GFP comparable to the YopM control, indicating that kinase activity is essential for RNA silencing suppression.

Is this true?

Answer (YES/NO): YES